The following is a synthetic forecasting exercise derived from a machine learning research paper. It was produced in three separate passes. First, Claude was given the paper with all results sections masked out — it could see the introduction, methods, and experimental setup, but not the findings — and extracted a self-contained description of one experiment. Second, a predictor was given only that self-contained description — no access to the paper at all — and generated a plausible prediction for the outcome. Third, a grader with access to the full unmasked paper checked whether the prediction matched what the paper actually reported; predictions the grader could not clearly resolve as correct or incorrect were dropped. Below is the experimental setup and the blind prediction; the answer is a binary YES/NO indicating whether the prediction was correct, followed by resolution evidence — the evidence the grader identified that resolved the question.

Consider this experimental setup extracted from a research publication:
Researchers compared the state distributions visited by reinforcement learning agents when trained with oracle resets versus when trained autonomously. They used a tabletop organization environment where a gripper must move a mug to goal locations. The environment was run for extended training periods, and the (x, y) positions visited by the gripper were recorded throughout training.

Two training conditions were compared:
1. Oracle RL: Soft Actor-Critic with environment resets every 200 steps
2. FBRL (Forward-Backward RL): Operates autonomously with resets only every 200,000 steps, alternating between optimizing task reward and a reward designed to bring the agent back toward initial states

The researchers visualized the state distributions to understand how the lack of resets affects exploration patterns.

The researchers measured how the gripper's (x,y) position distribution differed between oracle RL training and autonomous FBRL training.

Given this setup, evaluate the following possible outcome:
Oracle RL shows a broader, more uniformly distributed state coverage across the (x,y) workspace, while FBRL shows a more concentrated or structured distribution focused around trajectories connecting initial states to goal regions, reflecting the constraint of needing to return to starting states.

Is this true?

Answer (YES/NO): NO